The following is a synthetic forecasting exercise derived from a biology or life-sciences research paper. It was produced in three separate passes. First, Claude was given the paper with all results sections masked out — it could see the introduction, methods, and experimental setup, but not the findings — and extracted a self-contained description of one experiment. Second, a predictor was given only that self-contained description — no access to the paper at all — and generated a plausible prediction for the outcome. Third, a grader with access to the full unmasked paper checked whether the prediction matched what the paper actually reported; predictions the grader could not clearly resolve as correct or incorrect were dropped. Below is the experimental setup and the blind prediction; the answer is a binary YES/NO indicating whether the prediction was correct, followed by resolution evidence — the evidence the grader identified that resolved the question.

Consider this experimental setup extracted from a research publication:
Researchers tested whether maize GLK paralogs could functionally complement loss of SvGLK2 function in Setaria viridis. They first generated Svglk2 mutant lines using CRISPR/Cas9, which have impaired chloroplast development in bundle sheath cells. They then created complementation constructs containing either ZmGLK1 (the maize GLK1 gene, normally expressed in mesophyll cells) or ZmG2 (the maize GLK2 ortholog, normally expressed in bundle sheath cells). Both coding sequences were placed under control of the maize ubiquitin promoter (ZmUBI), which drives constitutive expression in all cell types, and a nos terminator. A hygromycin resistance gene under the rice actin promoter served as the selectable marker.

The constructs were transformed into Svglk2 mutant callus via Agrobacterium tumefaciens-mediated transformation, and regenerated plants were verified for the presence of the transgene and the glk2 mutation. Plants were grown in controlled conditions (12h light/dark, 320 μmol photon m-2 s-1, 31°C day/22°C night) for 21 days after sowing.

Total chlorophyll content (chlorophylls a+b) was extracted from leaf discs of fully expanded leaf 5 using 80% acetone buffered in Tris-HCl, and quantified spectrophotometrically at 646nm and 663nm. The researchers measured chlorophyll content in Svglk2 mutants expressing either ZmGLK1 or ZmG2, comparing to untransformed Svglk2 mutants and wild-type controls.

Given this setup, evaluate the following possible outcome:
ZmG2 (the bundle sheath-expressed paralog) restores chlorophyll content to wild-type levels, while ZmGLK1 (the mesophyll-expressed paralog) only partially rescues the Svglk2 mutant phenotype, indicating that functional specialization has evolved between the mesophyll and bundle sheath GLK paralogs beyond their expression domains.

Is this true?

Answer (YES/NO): NO